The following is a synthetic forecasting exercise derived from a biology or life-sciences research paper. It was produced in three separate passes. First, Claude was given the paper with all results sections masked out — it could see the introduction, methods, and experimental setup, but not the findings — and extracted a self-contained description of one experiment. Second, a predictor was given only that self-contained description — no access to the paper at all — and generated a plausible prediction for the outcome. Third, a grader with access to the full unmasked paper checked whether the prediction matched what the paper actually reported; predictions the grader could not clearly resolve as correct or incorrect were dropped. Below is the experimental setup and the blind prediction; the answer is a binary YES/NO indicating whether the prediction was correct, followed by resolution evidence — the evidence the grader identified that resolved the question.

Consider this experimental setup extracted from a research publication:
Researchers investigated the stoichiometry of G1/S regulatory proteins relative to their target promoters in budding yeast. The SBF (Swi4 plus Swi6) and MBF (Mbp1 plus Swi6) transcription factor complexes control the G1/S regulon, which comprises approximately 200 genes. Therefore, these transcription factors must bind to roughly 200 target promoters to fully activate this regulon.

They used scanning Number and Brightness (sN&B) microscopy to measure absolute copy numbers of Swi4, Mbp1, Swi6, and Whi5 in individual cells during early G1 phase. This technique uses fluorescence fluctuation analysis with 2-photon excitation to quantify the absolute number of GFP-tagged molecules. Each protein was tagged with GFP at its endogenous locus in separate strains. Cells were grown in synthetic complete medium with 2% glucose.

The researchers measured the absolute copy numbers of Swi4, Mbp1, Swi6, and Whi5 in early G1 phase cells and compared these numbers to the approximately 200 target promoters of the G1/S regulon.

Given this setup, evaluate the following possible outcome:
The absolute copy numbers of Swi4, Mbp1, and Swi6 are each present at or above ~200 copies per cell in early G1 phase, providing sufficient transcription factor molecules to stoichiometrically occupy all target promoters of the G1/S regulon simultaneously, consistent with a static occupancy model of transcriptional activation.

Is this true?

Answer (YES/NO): NO